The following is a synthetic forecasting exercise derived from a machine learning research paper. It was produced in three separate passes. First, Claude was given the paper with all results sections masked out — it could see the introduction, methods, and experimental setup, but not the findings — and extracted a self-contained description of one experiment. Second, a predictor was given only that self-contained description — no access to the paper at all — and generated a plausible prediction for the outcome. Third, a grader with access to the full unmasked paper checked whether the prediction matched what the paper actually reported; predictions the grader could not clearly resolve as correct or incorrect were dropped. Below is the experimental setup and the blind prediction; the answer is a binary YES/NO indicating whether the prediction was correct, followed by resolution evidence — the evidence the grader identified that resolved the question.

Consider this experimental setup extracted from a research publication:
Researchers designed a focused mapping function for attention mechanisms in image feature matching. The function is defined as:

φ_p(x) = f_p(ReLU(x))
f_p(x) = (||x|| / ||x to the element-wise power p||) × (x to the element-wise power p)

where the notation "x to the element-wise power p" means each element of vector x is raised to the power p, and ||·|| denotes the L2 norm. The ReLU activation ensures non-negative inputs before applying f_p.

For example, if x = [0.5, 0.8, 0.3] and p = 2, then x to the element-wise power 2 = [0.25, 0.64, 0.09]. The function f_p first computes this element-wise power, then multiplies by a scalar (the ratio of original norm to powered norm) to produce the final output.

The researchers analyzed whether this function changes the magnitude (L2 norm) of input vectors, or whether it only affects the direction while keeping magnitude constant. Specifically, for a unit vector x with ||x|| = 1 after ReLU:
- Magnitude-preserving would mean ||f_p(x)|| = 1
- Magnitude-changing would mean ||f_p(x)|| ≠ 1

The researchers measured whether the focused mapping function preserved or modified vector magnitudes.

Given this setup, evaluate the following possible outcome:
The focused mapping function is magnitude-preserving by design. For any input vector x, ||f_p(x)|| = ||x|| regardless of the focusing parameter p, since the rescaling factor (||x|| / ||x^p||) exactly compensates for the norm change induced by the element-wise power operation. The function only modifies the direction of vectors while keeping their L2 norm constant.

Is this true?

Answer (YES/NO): YES